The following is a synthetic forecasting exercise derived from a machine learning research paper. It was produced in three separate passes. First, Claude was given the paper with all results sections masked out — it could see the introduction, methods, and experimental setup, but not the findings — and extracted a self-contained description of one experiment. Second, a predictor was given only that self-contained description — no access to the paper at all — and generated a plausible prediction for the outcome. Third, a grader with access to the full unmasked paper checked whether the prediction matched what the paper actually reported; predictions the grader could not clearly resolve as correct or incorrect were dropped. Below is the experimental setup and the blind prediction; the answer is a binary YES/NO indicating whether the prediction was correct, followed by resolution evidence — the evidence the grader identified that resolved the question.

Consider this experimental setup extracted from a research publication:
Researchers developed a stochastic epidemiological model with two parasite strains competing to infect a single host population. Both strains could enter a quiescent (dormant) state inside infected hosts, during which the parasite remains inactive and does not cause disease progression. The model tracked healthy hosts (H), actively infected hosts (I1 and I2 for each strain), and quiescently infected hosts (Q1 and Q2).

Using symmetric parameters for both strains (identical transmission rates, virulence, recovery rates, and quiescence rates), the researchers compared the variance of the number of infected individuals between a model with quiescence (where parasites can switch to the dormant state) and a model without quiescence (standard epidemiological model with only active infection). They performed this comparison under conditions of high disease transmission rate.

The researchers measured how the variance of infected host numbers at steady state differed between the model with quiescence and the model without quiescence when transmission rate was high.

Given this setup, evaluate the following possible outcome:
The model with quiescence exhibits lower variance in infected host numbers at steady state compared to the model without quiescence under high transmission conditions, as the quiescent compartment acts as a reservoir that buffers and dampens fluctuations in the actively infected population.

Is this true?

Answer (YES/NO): NO